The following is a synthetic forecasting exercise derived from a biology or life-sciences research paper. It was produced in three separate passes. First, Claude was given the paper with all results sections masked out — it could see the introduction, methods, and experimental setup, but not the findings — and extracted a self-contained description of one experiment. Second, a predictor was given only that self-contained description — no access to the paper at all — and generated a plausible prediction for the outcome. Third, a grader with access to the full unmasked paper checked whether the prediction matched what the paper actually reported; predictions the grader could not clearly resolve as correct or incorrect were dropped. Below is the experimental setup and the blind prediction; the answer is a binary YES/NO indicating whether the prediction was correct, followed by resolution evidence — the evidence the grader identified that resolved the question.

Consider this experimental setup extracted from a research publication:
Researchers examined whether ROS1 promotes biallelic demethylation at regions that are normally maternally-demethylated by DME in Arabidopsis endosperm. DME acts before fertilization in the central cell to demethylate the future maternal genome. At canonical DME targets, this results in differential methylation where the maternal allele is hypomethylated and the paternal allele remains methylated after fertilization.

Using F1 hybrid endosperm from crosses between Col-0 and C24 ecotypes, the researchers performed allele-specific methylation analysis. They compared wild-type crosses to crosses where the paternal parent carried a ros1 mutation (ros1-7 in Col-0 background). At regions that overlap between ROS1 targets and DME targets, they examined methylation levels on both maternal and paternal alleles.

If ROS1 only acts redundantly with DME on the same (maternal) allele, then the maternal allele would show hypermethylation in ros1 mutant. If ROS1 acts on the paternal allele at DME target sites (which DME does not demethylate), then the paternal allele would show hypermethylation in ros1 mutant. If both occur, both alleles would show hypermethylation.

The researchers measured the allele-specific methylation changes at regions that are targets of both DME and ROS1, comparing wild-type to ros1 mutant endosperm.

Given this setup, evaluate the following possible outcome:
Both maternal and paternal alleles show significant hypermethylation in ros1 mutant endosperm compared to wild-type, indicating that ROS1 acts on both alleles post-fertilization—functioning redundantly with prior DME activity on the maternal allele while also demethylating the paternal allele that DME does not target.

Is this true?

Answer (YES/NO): NO